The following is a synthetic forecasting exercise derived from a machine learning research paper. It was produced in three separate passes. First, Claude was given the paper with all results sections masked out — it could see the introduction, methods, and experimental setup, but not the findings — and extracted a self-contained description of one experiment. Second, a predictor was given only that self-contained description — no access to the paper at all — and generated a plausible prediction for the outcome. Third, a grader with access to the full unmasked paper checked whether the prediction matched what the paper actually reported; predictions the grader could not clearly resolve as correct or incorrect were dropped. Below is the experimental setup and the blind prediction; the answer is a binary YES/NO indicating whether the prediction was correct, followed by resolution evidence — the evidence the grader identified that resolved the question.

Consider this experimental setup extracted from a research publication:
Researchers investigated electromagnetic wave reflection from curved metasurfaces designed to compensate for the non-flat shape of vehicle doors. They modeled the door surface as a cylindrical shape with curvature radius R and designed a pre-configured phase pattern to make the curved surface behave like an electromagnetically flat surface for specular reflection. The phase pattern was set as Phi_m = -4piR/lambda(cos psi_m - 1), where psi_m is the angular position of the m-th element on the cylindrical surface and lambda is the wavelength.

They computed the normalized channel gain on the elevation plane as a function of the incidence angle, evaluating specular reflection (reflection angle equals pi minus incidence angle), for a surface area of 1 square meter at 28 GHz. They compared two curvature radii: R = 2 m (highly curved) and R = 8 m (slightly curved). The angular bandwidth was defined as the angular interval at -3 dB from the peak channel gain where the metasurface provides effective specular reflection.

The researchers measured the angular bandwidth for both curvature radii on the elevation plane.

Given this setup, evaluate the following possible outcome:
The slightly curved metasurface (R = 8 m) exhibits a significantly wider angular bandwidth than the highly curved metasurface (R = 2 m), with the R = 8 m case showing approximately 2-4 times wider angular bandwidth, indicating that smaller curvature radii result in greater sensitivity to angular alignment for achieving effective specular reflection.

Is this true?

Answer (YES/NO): YES